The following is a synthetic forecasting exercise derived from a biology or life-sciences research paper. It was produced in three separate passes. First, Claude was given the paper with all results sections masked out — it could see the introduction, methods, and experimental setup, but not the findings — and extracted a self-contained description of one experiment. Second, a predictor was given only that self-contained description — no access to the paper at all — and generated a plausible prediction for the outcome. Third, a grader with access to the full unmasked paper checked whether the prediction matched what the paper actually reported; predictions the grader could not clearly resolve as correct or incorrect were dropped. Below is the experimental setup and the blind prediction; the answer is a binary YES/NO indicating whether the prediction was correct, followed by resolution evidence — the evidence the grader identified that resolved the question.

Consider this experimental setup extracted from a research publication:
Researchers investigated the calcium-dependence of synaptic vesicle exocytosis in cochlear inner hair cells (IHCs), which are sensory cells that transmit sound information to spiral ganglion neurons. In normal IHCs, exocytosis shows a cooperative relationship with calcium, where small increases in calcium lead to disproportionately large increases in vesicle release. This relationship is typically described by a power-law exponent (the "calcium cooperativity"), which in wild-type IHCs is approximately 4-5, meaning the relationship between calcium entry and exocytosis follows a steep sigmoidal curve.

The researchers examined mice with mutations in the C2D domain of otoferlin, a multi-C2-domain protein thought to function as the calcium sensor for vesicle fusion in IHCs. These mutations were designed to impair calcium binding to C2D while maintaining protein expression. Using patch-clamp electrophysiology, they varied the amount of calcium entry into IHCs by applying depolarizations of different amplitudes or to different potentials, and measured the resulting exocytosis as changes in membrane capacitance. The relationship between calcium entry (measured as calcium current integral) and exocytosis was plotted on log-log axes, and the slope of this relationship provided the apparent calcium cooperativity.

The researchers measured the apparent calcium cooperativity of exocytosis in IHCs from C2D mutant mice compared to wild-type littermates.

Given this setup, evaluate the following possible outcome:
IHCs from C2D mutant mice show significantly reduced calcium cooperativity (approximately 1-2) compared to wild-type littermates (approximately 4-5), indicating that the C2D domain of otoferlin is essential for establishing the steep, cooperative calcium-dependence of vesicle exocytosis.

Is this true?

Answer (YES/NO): NO